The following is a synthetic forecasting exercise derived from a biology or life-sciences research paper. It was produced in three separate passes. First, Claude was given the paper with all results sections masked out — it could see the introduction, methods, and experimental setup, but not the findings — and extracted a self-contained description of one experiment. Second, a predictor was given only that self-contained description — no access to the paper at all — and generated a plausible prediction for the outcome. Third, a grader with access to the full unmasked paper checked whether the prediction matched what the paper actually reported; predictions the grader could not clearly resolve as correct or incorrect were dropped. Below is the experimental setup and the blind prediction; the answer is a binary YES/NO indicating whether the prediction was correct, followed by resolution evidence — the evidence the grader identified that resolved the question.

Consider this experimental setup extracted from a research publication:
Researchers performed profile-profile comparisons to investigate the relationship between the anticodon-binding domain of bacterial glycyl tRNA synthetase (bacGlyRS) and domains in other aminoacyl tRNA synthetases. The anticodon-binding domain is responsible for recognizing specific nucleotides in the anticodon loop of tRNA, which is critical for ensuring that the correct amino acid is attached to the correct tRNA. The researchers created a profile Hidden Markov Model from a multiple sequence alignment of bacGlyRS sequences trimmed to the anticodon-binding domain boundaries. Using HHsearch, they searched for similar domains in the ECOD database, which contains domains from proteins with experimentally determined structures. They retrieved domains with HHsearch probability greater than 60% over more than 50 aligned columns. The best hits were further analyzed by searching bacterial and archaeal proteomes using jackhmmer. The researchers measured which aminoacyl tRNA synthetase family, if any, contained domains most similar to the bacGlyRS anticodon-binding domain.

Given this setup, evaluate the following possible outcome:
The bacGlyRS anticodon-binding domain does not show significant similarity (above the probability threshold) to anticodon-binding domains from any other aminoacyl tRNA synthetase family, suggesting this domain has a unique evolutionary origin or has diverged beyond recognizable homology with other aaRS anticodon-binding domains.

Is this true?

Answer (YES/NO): NO